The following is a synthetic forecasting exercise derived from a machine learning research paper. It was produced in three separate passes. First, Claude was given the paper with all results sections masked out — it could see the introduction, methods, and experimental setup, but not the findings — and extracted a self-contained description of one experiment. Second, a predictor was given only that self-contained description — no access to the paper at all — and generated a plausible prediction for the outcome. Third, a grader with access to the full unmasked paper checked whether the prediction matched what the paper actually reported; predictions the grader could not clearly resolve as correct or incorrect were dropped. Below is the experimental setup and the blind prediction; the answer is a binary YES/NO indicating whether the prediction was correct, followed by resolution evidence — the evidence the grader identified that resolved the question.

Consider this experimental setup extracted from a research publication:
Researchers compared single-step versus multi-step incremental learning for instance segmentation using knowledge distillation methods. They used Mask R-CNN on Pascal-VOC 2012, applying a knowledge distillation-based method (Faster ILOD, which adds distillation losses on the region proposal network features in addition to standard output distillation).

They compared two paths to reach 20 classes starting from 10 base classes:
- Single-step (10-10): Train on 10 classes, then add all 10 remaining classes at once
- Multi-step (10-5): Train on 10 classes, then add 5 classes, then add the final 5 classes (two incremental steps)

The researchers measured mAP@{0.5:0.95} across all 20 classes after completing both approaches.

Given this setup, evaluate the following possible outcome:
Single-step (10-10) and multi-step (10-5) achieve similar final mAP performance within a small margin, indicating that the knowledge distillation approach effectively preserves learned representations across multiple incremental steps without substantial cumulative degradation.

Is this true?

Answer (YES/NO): YES